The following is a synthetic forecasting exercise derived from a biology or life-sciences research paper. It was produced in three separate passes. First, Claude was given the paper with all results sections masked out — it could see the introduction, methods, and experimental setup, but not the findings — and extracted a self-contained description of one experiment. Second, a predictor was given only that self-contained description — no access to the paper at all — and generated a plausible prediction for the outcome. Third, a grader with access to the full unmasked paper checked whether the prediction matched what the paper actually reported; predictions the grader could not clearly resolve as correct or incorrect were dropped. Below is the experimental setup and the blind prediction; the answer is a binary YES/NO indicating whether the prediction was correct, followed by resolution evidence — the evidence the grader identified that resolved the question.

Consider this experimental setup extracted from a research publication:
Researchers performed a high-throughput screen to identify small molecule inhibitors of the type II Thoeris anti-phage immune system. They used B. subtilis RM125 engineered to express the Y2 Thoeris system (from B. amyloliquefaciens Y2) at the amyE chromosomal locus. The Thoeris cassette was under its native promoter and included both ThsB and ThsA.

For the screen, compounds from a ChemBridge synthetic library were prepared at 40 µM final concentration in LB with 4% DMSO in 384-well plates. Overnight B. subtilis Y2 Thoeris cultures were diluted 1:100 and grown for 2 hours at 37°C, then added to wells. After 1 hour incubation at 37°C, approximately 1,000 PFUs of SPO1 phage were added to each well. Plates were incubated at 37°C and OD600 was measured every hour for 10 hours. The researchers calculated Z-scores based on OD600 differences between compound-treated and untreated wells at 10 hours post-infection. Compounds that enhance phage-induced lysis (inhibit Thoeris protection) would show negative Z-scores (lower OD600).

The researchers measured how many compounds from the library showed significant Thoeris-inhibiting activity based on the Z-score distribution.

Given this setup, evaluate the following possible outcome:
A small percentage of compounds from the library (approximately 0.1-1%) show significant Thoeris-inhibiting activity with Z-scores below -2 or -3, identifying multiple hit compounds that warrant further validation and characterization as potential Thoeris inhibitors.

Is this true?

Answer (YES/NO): NO